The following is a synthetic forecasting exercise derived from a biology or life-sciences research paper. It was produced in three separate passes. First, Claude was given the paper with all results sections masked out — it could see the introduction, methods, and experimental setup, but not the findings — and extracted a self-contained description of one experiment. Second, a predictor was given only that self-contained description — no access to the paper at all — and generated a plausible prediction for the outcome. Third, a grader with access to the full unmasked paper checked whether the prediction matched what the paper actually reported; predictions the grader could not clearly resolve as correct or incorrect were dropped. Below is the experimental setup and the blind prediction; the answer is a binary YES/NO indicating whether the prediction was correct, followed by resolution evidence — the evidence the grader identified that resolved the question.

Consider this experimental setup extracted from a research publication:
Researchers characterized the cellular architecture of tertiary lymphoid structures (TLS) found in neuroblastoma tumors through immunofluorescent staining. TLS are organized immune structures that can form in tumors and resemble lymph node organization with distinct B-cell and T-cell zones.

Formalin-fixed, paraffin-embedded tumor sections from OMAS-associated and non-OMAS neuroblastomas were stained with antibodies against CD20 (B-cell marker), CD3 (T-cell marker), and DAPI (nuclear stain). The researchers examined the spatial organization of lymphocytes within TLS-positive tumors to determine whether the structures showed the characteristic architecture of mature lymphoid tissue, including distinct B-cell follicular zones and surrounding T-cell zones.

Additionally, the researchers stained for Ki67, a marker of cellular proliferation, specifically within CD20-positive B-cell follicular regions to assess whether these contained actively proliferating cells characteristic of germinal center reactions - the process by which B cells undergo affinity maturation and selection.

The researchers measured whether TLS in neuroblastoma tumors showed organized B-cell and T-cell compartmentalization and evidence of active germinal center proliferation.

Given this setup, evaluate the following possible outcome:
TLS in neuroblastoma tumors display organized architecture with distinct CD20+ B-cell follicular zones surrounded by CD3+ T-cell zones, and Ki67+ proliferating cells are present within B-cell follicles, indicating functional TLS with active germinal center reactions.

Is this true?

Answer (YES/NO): NO